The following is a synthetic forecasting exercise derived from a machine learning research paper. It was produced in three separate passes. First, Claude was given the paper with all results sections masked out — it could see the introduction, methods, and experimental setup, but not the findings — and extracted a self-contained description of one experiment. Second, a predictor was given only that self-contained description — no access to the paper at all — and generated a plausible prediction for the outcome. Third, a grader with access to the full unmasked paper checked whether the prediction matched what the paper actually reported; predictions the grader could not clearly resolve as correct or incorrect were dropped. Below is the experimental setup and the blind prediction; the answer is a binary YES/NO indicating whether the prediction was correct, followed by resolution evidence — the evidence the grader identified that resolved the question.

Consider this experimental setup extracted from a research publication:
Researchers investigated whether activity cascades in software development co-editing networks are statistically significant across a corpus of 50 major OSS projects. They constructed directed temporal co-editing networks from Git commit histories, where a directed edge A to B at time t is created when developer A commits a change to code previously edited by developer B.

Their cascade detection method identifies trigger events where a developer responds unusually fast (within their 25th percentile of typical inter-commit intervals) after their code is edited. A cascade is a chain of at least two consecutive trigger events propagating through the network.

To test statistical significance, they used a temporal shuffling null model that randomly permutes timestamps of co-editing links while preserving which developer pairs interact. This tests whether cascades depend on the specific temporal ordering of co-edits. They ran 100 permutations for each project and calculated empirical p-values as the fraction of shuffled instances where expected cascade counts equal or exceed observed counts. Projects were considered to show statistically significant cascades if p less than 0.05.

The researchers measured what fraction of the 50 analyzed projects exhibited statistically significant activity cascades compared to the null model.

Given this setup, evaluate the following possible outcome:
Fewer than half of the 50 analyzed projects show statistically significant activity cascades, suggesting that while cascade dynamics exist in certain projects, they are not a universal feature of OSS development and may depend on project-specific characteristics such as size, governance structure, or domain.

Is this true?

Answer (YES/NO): NO